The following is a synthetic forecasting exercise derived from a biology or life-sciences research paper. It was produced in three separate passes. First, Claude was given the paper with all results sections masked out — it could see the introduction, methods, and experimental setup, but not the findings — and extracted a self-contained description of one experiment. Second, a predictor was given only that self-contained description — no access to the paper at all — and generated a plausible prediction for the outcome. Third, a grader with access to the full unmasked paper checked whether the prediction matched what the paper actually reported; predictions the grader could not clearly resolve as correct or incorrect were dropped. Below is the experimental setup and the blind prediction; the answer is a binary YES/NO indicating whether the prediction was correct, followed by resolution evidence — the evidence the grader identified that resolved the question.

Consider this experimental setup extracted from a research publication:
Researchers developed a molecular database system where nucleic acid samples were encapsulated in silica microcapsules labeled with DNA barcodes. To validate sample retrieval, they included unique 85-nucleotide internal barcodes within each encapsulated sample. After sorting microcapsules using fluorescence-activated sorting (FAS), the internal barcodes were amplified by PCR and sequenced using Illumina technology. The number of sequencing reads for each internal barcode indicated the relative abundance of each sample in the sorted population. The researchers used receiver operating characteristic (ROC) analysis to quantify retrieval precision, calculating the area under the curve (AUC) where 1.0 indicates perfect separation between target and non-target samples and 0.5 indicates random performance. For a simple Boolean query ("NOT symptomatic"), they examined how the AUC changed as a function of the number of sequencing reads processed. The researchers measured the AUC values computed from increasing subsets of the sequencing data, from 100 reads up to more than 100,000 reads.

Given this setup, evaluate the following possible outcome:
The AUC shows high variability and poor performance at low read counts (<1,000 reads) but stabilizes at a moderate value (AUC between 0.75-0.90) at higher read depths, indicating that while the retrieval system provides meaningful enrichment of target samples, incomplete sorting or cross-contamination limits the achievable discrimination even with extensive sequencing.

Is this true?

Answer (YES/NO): NO